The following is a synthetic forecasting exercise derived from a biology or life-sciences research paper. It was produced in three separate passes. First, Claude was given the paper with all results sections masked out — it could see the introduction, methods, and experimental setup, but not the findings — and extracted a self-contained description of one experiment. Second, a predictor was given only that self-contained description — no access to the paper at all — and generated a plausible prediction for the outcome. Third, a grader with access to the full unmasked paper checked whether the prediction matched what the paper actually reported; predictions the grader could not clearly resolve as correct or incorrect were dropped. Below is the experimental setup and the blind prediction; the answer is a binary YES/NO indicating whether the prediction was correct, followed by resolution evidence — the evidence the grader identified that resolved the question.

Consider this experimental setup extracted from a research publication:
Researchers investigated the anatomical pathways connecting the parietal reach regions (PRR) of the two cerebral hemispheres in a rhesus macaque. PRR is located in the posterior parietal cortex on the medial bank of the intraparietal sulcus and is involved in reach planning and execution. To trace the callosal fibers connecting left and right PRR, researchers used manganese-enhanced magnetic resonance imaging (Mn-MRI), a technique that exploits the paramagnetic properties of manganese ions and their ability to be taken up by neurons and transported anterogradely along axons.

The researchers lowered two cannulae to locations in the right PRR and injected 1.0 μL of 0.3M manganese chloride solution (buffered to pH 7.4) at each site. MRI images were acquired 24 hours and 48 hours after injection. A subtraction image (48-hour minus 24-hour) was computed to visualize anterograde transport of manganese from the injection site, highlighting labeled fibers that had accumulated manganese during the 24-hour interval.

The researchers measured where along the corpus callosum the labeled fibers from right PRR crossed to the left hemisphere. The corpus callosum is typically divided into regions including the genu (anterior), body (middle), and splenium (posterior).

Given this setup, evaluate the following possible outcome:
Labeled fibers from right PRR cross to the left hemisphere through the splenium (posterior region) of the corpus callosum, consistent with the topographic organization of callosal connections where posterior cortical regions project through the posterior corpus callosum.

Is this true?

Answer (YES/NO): YES